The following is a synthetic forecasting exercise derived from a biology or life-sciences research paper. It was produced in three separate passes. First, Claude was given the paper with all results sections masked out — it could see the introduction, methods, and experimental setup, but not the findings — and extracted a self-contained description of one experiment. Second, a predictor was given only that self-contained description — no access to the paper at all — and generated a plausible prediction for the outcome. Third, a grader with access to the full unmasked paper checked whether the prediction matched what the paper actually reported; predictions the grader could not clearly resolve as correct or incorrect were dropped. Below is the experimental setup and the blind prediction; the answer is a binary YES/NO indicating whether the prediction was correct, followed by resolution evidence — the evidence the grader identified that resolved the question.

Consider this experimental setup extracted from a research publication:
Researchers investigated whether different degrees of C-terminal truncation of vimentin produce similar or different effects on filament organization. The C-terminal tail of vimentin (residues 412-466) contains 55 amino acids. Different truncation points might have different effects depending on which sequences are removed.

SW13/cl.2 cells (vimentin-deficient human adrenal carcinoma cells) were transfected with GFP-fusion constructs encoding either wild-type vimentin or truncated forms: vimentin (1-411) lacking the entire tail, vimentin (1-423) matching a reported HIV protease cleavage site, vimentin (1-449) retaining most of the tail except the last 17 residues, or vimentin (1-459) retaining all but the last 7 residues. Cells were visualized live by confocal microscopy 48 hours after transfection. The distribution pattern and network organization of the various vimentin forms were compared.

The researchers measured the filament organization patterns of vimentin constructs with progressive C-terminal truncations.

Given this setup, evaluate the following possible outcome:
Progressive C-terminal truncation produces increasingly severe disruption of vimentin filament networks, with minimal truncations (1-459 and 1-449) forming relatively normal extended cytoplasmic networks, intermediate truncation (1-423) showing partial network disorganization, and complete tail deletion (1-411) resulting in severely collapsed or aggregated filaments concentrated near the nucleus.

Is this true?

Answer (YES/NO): NO